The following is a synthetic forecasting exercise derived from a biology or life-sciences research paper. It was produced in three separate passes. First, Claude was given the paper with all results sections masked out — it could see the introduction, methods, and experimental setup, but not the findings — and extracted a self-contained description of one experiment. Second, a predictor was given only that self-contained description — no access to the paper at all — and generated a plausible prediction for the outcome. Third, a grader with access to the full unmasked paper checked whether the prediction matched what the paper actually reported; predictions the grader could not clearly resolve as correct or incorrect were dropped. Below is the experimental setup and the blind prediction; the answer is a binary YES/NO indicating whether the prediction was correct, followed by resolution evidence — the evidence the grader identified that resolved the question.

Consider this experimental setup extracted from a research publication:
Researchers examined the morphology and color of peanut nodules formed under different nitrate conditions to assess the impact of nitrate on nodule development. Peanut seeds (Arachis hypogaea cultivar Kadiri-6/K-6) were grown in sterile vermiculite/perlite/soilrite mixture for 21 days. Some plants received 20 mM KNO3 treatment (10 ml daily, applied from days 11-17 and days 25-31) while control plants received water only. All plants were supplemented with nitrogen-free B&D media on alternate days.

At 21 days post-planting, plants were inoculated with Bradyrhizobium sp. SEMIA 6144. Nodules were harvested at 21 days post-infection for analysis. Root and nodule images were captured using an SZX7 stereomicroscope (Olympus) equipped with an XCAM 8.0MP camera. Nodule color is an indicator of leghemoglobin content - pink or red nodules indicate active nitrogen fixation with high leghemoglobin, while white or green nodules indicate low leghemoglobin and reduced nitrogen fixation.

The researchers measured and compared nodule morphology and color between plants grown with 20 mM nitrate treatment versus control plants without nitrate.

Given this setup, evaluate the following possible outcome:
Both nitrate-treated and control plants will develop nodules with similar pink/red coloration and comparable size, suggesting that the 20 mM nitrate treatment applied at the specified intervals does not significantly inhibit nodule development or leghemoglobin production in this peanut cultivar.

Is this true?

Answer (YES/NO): NO